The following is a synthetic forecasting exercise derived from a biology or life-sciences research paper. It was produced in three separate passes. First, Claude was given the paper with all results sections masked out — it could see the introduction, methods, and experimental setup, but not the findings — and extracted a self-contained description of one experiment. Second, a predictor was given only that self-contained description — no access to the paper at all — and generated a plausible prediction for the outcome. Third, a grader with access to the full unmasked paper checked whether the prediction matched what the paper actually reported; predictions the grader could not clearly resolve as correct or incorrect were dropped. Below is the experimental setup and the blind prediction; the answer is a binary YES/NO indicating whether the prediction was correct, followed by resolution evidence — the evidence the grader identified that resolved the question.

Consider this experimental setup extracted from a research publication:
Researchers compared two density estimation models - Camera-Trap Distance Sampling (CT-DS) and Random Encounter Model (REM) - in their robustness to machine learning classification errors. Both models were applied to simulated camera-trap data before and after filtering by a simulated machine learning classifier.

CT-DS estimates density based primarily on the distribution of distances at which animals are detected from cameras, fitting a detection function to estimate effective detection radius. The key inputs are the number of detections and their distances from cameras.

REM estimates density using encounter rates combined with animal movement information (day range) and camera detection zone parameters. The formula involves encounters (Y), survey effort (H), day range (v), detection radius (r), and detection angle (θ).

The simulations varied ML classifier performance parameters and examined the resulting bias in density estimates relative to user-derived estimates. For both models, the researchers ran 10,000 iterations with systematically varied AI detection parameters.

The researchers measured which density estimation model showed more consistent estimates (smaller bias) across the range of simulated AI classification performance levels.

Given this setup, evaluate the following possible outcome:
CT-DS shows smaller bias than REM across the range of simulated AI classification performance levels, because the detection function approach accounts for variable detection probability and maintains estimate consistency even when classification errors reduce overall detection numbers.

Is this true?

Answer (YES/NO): YES